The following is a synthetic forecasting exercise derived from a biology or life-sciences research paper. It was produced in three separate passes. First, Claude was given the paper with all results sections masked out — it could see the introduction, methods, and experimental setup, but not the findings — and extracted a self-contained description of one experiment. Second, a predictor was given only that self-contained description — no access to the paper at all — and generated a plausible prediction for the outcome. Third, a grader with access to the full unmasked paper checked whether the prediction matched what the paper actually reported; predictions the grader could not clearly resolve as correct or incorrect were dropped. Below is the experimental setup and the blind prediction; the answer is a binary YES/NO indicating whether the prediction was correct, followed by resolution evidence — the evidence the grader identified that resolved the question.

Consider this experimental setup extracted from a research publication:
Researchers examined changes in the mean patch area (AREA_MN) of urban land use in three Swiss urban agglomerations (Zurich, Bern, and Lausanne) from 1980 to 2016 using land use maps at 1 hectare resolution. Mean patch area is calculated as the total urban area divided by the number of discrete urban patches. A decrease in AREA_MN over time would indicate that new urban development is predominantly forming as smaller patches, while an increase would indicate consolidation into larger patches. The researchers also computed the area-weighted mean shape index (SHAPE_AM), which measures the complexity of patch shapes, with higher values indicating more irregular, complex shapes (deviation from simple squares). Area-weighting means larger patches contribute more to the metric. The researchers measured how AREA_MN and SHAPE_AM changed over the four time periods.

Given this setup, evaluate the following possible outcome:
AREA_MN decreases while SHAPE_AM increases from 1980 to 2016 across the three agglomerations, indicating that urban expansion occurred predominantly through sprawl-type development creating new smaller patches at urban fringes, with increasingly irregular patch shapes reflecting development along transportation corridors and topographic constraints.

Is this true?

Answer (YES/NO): NO